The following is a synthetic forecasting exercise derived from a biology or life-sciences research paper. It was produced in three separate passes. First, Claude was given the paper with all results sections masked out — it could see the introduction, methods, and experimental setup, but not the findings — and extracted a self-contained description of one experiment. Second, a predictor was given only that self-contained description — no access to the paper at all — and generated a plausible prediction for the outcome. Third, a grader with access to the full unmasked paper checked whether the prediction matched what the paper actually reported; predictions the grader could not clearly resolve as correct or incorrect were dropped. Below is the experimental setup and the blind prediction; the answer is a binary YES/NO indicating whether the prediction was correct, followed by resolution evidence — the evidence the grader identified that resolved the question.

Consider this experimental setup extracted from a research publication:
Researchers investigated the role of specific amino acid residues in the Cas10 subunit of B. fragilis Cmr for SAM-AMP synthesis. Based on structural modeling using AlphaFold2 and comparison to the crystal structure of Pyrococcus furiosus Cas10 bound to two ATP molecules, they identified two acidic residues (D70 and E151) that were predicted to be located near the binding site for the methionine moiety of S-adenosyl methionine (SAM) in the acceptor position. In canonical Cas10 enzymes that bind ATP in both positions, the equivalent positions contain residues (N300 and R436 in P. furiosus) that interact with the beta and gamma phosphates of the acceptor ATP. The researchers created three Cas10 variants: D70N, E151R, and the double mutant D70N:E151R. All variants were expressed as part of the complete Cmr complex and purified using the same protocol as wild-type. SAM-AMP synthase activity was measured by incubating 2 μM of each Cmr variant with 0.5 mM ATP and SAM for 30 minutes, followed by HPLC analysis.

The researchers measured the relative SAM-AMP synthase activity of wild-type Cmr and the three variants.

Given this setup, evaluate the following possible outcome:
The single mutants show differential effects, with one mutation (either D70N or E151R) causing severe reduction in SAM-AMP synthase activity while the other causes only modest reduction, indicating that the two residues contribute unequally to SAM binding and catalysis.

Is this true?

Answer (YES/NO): YES